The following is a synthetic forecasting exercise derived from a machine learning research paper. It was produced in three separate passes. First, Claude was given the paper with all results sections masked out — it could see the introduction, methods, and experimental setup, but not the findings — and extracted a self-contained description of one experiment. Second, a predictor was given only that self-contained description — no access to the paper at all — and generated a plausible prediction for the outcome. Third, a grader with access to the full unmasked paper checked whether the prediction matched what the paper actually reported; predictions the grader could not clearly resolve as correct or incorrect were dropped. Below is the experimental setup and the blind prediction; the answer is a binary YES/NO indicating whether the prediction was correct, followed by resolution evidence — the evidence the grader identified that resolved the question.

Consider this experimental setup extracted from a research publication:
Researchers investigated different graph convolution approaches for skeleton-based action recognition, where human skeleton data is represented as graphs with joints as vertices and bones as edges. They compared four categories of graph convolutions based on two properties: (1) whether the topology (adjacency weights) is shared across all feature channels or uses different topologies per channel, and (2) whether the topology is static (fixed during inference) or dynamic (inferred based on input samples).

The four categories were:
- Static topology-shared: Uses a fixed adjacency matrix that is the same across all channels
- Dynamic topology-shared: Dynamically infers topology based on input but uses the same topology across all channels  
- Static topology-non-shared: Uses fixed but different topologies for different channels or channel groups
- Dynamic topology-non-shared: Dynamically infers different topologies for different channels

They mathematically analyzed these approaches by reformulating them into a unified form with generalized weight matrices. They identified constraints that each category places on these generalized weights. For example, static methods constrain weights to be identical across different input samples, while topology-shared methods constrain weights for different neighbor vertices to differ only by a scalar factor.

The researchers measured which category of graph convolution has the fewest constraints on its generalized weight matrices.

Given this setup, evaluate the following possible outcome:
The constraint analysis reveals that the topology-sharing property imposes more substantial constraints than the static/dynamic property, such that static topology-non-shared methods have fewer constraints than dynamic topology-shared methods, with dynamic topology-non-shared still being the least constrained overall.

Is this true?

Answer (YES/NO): NO